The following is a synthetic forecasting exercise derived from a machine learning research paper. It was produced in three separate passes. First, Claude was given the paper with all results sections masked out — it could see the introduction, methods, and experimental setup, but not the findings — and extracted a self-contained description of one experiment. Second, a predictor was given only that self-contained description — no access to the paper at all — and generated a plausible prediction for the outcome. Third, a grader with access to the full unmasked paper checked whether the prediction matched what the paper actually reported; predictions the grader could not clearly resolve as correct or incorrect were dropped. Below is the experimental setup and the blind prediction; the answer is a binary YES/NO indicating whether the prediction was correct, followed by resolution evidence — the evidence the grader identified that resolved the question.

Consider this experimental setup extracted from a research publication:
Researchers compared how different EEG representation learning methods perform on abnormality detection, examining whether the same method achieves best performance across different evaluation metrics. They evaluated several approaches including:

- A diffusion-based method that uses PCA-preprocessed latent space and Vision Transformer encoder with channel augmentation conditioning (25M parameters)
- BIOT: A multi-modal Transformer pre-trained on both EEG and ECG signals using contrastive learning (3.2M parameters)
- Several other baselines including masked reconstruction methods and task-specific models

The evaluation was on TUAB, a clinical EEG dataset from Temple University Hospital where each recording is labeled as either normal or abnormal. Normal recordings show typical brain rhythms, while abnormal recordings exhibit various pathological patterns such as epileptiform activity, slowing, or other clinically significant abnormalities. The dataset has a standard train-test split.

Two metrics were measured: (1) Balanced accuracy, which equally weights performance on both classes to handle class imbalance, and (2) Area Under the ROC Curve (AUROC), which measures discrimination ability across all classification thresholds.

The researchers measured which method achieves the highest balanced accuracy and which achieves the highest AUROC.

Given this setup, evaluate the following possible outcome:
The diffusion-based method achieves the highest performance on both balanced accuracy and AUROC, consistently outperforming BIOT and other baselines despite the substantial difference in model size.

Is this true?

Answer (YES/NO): NO